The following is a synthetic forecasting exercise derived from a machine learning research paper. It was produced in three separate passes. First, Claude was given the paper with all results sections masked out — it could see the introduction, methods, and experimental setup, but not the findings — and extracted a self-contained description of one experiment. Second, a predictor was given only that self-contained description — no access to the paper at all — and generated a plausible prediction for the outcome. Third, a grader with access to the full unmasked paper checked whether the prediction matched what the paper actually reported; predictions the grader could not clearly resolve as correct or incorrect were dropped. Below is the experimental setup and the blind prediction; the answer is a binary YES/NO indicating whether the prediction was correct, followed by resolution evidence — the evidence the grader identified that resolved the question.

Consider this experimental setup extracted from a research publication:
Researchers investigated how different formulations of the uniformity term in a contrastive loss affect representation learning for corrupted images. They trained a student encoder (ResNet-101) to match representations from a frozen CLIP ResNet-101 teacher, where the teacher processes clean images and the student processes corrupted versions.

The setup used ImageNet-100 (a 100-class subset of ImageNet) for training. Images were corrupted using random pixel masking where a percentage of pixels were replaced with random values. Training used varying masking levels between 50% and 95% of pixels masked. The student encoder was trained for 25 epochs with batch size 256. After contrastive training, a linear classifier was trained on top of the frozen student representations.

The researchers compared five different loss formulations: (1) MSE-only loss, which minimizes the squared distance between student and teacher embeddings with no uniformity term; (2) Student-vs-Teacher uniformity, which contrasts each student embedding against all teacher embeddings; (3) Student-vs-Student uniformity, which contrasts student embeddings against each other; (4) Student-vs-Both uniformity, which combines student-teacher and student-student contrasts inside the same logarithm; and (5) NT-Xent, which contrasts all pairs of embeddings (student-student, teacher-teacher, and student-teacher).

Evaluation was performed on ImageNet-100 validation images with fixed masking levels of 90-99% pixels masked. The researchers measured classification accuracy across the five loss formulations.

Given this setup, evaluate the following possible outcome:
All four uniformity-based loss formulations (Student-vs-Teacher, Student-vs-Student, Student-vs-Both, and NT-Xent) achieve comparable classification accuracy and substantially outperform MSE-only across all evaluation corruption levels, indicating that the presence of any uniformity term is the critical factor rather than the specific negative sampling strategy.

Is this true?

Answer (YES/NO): NO